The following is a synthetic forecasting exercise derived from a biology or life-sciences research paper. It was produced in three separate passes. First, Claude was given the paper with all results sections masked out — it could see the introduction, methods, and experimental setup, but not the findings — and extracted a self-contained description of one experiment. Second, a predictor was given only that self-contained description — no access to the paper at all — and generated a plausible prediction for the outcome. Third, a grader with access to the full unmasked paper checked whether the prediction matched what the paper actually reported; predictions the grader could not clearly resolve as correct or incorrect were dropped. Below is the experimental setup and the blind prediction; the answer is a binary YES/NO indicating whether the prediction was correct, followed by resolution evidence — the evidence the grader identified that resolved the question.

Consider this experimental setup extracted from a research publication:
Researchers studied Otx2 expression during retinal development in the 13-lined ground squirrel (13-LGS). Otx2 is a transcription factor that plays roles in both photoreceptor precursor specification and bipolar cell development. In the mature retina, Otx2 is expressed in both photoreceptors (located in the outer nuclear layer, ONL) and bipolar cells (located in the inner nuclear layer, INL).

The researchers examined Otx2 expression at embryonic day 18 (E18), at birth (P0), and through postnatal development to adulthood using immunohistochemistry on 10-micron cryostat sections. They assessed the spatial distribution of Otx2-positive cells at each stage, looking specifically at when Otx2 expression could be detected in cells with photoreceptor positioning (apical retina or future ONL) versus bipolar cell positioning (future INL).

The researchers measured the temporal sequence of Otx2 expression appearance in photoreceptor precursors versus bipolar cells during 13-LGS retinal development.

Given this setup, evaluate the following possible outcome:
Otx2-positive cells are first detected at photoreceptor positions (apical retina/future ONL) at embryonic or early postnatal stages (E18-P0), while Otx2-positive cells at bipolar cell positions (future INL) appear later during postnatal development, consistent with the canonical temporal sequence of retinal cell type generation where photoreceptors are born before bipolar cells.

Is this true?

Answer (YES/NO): YES